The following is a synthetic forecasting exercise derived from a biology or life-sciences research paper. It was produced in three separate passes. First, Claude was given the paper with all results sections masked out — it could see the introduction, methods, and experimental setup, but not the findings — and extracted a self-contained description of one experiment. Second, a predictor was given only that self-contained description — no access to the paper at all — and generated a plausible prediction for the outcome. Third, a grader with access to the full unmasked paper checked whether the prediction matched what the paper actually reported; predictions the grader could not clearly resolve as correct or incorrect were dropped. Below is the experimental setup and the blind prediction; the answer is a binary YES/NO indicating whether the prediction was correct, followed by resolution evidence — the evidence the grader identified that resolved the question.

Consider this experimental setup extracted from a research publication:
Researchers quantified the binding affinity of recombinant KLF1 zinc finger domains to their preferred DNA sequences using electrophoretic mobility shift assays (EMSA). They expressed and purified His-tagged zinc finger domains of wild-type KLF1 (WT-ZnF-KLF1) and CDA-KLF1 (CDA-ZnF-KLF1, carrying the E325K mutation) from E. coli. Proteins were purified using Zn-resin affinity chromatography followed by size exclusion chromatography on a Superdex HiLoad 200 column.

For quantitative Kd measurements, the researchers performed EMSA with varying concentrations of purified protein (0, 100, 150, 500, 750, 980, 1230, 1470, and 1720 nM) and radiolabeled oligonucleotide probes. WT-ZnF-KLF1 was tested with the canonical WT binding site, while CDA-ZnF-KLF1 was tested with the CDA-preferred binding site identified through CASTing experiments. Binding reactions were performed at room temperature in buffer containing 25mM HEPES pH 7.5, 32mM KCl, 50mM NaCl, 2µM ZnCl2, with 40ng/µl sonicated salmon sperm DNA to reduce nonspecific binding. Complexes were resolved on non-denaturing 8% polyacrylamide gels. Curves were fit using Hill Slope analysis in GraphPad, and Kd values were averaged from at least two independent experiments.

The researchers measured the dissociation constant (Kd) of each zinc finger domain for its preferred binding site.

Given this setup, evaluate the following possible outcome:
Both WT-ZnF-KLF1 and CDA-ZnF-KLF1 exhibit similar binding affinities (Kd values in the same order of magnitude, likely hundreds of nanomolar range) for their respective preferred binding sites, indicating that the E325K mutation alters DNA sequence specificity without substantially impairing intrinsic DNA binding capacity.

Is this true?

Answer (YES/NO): YES